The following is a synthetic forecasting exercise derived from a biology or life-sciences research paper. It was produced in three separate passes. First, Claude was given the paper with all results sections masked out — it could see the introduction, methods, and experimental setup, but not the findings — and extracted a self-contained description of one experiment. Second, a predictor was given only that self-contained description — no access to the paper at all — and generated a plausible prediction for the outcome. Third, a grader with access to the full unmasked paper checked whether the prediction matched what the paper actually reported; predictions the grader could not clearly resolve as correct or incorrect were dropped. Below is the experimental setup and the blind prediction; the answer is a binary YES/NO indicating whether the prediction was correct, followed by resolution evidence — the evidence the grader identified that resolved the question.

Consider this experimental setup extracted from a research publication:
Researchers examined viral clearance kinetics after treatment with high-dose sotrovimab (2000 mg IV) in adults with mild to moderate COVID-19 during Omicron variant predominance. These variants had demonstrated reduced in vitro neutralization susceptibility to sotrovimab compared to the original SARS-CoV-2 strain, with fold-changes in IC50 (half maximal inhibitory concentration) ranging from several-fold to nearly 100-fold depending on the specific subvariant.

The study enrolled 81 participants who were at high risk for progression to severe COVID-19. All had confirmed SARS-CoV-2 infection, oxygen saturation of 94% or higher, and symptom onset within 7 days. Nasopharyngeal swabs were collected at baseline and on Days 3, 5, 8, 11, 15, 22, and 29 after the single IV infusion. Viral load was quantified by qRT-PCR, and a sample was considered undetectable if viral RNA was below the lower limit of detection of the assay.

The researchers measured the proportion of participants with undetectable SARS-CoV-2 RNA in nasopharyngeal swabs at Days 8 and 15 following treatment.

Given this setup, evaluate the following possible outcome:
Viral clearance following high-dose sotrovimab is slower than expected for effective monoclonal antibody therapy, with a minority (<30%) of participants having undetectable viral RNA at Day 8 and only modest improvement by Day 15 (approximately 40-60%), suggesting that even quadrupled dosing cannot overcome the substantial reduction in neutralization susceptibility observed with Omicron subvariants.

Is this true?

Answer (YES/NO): NO